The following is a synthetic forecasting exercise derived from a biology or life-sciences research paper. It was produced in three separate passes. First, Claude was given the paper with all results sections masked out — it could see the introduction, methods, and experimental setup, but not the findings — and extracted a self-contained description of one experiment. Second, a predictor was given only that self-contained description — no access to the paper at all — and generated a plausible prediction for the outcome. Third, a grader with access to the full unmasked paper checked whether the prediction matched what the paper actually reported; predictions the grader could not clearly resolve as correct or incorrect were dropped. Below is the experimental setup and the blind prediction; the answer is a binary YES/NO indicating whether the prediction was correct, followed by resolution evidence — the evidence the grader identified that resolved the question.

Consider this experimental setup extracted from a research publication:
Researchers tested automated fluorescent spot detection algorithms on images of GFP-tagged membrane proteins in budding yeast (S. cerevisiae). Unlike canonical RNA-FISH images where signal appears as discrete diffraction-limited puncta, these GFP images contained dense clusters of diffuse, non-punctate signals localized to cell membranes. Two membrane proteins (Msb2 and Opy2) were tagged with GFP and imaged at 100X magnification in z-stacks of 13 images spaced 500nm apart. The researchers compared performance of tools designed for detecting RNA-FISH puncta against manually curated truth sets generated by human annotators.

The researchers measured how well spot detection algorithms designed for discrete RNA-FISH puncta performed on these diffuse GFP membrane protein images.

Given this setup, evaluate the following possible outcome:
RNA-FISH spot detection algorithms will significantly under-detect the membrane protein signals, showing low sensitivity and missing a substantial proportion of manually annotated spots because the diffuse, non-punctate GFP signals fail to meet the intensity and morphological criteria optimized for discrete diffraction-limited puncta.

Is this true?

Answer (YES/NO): NO